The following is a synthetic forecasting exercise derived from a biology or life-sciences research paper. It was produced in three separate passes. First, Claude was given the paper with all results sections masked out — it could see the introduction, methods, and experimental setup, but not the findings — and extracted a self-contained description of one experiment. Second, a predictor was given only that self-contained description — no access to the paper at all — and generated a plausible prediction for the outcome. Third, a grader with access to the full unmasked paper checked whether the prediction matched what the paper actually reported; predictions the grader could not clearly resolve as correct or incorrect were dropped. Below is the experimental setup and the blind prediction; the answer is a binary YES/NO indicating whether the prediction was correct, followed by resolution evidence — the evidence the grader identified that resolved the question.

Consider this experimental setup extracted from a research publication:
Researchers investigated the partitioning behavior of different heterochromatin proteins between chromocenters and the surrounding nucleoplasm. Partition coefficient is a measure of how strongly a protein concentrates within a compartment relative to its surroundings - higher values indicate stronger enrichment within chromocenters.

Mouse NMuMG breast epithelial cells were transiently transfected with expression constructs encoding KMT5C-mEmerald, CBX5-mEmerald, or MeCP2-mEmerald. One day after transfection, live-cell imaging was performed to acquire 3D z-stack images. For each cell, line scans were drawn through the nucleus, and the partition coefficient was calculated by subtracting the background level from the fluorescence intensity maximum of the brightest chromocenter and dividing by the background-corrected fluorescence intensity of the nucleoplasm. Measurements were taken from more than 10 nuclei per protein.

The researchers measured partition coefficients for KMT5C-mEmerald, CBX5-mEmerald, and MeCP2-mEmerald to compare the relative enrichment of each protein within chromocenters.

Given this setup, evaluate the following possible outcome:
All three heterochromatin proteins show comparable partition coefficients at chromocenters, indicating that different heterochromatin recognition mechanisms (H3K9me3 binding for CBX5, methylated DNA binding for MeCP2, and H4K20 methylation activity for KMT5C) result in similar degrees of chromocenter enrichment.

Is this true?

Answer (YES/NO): NO